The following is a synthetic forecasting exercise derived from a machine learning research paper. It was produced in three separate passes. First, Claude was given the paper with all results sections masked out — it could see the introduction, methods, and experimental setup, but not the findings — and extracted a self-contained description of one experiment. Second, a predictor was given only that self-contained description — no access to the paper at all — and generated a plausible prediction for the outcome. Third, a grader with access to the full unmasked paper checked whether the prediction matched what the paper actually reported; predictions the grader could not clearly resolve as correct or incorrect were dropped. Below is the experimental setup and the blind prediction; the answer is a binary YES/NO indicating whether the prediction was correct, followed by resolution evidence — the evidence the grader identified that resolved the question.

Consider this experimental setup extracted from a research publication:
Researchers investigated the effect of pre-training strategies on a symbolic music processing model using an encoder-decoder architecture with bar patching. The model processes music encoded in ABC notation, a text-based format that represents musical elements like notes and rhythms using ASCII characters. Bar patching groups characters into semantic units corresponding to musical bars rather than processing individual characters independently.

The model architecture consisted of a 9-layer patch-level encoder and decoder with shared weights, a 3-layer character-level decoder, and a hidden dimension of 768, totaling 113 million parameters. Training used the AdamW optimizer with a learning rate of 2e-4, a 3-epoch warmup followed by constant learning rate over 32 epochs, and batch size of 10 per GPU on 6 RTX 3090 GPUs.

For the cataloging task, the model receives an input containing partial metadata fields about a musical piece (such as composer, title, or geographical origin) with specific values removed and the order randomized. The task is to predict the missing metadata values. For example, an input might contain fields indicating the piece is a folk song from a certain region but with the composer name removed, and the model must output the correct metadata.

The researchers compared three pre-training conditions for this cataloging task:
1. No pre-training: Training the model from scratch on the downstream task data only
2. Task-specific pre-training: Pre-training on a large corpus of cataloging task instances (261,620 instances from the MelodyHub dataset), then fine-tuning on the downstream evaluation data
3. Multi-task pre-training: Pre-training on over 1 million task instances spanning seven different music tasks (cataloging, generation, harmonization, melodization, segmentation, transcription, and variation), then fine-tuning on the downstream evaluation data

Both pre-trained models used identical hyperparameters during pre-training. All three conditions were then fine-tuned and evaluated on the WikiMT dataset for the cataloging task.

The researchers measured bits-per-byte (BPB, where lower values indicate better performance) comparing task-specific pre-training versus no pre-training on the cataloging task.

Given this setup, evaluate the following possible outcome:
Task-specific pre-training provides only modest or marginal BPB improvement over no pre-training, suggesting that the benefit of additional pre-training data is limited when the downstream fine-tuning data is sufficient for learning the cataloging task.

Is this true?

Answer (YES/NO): NO